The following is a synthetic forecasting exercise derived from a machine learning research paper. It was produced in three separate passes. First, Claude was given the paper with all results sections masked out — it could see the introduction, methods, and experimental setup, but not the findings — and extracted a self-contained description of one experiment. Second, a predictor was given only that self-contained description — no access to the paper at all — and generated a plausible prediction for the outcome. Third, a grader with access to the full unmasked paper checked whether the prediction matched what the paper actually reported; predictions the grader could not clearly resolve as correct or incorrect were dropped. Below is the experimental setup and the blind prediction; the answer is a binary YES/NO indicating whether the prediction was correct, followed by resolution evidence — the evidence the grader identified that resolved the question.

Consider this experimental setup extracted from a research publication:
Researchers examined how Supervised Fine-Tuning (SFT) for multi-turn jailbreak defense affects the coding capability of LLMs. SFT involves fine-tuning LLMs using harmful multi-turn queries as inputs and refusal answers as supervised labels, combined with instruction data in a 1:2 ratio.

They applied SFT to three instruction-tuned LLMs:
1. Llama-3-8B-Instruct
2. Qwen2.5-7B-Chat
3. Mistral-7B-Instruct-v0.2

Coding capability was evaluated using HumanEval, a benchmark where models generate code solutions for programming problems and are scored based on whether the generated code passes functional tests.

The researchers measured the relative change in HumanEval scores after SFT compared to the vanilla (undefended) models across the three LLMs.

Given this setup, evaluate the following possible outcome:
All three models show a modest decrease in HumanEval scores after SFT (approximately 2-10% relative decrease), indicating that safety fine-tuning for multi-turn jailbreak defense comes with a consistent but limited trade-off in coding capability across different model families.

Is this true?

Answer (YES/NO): YES